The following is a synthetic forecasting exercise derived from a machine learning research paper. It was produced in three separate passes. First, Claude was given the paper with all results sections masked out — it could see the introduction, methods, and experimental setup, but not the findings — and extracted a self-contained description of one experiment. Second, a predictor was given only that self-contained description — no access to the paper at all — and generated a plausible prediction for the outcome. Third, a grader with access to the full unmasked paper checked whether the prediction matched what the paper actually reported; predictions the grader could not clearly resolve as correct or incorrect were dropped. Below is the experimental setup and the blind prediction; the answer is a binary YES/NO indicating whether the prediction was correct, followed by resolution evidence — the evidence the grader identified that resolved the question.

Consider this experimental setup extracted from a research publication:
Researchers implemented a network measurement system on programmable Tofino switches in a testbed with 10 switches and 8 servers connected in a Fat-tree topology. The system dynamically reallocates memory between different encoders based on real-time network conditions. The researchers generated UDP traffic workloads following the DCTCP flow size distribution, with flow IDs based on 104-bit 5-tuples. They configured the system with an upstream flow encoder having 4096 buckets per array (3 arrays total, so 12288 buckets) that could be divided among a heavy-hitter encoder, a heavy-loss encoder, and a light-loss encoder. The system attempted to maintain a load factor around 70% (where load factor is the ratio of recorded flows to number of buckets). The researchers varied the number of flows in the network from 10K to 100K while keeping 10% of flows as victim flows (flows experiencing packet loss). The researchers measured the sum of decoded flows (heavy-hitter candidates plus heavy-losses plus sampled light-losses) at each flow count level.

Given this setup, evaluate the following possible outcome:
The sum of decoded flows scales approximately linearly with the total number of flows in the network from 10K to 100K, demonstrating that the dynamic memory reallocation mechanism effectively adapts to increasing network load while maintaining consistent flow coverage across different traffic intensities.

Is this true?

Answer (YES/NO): NO